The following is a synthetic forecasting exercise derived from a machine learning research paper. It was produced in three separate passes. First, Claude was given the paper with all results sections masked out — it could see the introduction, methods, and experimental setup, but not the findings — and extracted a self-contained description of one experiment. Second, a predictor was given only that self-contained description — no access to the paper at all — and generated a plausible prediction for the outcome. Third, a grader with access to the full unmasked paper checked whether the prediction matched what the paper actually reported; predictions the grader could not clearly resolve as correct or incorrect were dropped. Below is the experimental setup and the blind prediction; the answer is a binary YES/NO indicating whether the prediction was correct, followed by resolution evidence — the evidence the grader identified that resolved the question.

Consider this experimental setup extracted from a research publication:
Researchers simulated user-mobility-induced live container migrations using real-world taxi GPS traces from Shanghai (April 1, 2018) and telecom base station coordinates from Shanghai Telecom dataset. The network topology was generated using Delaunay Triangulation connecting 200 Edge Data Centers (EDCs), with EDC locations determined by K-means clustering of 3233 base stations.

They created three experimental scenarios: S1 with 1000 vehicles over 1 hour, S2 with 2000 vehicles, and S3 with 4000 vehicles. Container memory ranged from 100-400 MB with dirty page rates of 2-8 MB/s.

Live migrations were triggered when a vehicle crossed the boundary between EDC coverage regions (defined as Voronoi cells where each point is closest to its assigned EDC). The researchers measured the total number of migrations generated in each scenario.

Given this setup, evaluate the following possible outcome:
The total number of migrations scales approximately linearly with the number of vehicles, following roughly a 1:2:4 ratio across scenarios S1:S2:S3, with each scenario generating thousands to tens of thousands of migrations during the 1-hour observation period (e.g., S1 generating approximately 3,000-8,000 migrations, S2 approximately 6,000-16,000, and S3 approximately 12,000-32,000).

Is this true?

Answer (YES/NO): NO